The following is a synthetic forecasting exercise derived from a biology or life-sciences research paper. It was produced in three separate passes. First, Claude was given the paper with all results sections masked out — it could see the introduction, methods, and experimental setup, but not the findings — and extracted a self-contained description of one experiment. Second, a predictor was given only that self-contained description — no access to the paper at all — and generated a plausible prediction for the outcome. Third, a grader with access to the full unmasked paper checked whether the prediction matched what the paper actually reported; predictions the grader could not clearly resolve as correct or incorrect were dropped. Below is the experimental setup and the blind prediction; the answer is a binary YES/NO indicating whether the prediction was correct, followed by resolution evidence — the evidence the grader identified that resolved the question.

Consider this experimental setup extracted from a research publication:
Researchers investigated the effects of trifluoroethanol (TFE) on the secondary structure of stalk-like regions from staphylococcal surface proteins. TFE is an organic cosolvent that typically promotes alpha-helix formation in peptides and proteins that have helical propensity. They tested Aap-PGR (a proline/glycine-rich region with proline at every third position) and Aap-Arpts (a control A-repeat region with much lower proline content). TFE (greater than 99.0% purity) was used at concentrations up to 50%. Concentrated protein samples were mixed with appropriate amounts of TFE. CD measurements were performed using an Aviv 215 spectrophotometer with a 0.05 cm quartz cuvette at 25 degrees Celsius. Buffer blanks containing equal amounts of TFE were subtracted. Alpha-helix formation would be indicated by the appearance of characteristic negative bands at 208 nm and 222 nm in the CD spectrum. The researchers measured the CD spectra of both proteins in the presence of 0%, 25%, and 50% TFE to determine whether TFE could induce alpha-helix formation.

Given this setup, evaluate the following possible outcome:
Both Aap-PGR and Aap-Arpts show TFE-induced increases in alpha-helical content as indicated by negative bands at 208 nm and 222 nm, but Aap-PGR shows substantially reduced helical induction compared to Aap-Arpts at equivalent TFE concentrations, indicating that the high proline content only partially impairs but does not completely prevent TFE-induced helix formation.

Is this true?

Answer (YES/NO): NO